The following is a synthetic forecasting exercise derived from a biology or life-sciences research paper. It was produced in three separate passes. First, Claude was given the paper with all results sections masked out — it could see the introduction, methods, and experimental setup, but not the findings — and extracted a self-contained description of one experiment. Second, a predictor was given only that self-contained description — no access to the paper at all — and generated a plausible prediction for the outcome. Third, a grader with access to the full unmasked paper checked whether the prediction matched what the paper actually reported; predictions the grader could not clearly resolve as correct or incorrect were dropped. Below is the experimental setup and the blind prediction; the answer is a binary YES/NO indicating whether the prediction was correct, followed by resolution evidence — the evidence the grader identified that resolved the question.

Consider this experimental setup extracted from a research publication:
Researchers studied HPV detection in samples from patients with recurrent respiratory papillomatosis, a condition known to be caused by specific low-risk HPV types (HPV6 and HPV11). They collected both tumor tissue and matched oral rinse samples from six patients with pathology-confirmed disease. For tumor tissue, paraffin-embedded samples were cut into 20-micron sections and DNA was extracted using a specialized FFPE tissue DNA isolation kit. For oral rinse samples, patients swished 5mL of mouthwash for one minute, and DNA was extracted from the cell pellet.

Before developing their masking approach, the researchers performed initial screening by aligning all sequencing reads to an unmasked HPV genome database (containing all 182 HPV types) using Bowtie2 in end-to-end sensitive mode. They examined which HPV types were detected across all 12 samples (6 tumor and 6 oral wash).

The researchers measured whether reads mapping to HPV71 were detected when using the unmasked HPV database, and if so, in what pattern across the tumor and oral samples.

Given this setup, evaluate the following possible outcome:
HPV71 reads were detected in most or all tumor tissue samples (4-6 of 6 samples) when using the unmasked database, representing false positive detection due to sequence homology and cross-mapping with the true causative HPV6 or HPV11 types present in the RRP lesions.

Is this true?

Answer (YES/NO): NO